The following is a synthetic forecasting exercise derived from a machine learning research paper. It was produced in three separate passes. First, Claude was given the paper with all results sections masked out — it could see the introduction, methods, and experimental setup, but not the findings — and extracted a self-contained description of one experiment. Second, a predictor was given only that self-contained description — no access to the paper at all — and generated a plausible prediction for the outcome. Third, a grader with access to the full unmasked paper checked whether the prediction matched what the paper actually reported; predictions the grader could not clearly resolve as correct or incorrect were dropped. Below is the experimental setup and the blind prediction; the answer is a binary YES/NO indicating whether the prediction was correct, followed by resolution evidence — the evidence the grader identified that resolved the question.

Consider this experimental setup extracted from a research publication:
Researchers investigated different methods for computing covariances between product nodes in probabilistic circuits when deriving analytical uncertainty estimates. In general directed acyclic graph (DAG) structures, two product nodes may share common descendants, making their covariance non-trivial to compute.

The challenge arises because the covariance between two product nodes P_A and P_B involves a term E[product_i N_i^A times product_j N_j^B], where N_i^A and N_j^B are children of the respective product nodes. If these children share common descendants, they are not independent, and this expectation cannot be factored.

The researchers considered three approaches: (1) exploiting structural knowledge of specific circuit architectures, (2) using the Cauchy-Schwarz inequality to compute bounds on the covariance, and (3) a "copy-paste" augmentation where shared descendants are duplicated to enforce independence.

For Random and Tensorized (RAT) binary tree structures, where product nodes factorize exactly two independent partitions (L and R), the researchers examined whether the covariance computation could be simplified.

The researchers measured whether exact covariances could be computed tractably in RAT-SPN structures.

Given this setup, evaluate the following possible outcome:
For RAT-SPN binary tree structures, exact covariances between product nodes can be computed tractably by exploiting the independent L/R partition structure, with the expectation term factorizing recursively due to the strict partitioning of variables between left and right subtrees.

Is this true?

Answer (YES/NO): YES